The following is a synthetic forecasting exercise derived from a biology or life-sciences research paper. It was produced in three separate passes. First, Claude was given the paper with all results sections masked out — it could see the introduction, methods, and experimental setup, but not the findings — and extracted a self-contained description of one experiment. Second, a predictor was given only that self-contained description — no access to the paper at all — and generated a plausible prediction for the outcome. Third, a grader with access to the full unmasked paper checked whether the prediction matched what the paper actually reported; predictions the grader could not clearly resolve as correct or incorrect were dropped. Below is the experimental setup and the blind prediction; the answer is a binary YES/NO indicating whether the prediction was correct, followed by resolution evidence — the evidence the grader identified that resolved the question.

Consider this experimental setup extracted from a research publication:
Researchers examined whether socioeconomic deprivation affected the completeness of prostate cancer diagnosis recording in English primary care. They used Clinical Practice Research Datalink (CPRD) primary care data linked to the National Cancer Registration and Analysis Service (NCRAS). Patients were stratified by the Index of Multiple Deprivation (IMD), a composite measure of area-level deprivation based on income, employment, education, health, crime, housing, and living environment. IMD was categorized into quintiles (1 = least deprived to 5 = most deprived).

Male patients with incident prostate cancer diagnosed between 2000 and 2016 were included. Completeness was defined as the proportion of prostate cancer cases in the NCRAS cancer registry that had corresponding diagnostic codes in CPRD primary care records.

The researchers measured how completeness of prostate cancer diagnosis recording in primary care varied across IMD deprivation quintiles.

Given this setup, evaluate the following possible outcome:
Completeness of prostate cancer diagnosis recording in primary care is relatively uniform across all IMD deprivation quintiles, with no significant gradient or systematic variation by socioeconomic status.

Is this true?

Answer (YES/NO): NO